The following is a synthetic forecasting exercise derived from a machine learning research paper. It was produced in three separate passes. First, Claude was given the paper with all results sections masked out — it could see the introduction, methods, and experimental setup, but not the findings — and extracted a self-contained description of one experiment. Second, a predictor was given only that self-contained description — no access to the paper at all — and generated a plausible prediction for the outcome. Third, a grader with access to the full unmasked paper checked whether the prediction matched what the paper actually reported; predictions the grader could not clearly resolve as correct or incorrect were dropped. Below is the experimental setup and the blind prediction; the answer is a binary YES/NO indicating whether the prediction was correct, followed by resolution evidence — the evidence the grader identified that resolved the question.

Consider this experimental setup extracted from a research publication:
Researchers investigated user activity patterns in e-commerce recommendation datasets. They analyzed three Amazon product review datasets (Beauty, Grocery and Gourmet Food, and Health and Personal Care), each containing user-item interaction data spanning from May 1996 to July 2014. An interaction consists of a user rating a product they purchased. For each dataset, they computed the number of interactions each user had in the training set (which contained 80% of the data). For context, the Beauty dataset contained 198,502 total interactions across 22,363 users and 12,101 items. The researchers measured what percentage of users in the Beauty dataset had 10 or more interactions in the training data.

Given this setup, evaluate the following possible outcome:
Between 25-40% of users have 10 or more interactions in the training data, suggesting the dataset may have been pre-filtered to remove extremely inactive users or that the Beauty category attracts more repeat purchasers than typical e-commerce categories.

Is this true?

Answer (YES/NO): NO